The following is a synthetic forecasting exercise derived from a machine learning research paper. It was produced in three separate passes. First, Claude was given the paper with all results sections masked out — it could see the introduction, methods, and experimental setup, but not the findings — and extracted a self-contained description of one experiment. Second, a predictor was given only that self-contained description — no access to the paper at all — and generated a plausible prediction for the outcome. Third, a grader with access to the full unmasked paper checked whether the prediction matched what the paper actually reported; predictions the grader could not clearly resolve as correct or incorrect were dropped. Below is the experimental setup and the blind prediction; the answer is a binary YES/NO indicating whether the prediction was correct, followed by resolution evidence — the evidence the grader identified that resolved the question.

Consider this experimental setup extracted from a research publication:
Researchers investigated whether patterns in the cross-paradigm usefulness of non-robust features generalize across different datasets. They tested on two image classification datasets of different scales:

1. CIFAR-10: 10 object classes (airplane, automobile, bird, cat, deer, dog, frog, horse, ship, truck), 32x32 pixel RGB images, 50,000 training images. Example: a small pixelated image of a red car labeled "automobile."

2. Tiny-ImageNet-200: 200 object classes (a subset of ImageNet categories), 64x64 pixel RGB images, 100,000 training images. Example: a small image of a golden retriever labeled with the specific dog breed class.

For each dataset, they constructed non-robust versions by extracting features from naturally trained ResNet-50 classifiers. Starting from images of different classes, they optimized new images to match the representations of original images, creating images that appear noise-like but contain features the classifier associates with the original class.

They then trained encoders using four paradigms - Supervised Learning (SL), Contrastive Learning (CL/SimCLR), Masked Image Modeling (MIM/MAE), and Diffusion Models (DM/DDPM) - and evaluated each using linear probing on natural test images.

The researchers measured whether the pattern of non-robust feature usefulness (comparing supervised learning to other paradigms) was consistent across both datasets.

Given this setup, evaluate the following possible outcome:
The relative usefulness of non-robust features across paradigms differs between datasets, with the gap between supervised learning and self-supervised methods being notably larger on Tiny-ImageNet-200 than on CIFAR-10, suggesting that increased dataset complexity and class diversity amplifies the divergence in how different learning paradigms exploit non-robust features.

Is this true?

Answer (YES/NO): YES